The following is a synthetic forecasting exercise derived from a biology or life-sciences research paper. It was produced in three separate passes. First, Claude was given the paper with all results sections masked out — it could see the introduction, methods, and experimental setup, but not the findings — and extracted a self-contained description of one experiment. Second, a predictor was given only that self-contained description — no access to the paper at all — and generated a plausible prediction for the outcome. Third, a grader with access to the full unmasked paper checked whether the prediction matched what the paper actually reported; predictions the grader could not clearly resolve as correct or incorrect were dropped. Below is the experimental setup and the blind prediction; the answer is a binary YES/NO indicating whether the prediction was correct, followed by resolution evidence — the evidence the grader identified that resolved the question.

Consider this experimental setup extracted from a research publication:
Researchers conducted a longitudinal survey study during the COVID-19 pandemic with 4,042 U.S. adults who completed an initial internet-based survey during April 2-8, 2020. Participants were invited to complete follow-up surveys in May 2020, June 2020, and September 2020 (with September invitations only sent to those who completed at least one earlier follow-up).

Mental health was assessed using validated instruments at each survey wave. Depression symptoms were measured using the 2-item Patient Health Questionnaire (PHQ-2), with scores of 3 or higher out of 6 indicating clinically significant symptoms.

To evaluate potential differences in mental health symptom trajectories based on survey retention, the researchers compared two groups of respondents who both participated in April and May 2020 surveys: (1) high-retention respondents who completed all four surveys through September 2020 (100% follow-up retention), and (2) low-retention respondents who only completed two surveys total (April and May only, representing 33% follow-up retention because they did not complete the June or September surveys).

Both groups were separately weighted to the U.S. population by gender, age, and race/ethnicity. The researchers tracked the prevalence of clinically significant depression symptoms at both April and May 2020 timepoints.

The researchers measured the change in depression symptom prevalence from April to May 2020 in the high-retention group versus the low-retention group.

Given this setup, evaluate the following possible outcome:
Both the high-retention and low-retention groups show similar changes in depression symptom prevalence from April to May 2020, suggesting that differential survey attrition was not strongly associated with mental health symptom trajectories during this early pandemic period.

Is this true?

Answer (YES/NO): NO